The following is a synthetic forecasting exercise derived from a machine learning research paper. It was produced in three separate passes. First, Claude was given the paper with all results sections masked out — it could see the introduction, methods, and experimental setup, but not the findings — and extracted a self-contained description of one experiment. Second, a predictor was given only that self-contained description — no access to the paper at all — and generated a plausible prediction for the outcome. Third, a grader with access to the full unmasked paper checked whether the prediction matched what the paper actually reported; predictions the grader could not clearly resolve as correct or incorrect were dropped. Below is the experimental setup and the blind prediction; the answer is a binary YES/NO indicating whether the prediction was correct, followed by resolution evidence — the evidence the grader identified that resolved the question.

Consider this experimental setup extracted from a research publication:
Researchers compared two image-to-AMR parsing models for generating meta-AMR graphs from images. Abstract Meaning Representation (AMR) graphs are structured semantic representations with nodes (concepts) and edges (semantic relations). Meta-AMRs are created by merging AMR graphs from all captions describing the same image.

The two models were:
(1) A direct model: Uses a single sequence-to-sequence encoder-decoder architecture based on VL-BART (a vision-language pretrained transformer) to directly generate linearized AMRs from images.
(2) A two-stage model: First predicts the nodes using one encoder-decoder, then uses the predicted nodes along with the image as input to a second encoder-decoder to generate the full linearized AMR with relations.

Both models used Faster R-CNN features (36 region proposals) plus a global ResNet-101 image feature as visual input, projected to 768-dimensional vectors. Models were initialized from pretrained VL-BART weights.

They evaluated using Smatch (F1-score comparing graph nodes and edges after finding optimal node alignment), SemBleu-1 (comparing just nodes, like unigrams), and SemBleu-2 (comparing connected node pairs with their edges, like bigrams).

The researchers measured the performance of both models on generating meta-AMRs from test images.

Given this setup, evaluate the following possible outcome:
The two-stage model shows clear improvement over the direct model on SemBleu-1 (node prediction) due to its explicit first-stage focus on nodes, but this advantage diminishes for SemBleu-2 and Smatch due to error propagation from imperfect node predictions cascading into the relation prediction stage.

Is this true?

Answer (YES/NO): NO